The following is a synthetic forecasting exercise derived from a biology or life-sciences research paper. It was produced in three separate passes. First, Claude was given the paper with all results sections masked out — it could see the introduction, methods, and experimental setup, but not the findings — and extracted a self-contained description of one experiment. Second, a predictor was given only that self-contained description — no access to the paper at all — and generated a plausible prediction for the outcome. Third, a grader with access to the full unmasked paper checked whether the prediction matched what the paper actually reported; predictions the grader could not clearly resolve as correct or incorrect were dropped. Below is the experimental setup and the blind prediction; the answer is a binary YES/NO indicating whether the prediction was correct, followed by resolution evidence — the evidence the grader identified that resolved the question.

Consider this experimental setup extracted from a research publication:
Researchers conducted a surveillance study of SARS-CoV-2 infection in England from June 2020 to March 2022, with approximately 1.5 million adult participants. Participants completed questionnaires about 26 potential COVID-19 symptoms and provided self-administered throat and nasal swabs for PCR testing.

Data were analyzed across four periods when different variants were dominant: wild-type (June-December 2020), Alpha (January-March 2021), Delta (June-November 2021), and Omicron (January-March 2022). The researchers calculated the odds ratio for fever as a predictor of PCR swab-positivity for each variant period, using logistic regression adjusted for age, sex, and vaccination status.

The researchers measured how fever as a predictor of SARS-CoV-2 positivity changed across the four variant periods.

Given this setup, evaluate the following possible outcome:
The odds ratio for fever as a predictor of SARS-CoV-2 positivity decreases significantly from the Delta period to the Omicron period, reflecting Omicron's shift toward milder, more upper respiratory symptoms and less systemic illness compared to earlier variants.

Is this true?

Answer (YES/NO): NO